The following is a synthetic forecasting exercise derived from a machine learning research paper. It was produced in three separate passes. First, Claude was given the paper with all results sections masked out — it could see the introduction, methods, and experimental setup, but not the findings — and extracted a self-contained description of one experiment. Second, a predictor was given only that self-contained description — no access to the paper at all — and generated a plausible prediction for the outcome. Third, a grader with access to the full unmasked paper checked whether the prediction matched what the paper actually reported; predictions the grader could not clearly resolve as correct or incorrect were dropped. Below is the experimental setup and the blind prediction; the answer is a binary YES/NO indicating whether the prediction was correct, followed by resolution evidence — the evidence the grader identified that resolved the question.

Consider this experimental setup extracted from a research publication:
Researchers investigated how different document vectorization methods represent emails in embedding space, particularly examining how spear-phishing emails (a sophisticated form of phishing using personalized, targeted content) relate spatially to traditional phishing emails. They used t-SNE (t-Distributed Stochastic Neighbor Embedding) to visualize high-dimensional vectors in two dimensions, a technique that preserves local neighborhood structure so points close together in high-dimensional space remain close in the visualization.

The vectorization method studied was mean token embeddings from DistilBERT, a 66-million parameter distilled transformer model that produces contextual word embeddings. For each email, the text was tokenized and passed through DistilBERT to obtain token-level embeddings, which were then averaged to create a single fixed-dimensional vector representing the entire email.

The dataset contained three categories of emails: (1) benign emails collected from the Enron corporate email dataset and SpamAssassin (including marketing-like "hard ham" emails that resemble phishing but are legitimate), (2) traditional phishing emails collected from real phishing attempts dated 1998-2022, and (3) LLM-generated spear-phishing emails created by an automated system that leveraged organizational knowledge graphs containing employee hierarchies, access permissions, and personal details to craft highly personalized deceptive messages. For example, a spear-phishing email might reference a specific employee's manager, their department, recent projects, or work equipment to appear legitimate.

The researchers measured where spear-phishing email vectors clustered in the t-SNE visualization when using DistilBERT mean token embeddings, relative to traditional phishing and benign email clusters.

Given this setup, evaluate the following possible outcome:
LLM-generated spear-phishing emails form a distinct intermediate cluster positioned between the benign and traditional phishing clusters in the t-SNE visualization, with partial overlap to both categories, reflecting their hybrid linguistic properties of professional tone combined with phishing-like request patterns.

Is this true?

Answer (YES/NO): NO